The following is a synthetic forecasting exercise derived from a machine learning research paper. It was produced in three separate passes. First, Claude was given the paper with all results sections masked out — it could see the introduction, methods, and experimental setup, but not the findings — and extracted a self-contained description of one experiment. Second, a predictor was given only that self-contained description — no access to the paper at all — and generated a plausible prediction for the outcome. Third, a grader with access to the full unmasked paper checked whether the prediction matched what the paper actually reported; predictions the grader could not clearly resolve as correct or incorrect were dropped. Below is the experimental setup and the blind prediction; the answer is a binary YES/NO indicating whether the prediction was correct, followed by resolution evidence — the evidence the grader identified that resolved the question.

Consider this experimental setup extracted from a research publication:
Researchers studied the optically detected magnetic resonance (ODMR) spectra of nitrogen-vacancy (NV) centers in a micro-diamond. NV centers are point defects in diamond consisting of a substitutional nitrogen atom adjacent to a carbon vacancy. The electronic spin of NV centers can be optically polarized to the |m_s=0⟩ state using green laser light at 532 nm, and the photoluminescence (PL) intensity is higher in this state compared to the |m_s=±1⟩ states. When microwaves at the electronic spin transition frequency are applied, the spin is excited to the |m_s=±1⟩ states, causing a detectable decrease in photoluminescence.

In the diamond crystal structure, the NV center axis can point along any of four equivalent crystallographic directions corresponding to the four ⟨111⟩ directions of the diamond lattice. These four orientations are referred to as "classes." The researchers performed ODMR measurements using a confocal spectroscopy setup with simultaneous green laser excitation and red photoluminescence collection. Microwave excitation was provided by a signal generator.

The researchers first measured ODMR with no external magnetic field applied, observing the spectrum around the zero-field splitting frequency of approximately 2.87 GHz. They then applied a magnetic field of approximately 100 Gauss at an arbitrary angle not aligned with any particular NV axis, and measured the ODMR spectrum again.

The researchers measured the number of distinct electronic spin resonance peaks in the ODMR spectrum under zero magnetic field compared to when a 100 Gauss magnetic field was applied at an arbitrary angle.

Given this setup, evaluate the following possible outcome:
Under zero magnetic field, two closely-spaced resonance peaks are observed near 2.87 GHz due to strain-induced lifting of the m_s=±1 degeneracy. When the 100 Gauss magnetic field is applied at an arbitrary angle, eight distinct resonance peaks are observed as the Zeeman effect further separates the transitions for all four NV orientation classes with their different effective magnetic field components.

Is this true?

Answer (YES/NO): YES